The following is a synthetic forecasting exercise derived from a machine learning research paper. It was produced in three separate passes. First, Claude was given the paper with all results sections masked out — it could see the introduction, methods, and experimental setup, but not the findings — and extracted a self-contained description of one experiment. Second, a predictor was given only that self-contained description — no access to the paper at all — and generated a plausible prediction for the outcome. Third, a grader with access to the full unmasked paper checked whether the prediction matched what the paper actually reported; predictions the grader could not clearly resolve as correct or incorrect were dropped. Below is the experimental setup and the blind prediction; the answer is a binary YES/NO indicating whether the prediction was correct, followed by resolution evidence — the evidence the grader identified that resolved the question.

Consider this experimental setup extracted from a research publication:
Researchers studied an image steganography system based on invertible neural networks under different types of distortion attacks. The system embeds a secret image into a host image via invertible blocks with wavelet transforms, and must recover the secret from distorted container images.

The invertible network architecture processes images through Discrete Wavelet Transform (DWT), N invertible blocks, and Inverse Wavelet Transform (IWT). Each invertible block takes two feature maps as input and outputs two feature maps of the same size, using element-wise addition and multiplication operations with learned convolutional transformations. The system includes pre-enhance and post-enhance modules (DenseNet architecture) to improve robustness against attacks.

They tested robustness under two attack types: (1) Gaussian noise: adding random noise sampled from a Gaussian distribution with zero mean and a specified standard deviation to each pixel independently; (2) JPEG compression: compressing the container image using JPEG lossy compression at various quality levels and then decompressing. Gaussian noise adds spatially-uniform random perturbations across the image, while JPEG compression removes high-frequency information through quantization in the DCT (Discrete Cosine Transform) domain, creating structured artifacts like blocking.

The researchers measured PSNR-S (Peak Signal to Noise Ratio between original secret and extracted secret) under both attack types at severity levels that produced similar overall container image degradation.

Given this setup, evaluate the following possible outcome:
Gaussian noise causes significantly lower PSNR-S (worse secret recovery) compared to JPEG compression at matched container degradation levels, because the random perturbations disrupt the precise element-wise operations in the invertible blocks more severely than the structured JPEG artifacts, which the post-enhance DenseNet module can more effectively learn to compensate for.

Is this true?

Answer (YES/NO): NO